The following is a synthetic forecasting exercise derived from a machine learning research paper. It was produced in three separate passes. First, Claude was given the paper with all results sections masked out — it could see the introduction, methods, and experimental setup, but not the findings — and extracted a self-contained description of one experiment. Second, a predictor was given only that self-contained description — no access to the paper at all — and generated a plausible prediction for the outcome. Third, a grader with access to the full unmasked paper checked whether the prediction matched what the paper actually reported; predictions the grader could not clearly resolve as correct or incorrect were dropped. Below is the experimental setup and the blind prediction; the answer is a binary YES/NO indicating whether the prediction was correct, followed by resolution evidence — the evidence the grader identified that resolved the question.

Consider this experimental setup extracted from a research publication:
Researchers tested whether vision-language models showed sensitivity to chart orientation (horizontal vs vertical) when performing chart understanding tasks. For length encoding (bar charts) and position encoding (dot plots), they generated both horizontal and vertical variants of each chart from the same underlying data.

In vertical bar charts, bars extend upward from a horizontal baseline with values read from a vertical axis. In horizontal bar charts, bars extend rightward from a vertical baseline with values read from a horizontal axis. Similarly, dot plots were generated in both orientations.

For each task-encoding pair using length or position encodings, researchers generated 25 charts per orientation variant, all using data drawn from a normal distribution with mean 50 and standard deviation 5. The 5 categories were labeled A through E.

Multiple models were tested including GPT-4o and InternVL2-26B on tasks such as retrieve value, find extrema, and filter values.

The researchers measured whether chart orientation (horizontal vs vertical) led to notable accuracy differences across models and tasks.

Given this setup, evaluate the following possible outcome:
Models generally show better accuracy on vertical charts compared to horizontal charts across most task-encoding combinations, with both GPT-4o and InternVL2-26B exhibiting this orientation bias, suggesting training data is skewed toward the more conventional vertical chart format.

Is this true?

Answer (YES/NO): NO